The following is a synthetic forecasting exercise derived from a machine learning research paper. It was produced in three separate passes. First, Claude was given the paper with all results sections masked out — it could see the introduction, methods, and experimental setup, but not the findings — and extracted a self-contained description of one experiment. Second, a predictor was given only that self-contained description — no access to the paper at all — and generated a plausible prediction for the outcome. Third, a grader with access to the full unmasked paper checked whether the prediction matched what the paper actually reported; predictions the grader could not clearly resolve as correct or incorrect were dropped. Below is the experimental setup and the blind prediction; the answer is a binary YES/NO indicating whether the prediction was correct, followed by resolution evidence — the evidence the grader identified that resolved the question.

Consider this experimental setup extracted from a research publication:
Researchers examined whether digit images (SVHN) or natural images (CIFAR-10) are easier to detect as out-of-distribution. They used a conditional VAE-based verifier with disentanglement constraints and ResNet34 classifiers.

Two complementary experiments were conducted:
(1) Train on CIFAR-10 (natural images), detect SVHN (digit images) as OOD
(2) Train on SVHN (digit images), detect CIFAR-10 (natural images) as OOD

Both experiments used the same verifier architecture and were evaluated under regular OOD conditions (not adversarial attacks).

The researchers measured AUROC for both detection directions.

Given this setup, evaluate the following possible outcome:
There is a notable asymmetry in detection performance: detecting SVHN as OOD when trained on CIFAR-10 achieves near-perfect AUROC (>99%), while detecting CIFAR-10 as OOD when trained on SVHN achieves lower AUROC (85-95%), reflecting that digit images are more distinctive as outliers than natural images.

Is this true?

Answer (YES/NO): NO